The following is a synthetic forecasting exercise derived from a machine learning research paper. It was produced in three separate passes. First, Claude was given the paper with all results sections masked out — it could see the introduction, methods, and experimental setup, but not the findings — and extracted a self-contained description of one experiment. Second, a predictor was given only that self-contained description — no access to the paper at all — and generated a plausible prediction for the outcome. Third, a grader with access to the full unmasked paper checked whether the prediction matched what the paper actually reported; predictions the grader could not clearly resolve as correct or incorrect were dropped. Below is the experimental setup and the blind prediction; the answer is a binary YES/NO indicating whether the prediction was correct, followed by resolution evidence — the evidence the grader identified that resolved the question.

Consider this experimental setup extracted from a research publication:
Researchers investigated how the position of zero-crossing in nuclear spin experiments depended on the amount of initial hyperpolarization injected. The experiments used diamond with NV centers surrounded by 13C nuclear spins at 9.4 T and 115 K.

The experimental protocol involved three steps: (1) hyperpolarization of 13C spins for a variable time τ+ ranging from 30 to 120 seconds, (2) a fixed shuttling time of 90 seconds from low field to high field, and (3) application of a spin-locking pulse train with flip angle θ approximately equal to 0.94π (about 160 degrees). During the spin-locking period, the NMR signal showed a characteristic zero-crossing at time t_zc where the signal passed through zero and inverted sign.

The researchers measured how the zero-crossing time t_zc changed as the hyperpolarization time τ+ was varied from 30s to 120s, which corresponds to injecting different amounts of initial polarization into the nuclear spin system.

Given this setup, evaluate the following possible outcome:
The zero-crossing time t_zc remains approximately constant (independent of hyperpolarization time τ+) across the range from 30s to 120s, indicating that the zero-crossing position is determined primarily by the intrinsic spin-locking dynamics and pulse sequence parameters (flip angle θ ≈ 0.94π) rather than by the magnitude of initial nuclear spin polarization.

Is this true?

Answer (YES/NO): YES